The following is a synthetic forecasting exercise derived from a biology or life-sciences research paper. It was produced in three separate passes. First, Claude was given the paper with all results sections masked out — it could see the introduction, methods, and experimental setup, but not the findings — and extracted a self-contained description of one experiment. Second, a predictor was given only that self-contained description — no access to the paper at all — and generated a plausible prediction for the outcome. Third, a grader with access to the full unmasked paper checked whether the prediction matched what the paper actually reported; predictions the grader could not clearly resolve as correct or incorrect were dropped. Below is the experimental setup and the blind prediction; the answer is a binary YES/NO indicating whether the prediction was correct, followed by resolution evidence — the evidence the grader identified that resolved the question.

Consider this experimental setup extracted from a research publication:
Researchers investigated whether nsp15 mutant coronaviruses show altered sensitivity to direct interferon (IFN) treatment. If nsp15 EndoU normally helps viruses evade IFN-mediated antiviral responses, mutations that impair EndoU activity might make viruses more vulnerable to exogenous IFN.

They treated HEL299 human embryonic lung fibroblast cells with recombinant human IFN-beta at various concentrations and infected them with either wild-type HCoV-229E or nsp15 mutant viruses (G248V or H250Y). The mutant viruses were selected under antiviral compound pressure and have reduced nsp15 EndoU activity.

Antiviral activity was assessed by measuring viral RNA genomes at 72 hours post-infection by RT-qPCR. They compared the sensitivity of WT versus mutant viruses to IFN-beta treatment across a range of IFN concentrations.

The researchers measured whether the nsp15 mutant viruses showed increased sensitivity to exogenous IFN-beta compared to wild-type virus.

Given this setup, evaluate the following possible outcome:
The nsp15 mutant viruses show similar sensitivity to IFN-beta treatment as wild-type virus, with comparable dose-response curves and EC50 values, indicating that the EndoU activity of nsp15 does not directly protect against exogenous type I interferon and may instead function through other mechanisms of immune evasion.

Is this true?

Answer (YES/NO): NO